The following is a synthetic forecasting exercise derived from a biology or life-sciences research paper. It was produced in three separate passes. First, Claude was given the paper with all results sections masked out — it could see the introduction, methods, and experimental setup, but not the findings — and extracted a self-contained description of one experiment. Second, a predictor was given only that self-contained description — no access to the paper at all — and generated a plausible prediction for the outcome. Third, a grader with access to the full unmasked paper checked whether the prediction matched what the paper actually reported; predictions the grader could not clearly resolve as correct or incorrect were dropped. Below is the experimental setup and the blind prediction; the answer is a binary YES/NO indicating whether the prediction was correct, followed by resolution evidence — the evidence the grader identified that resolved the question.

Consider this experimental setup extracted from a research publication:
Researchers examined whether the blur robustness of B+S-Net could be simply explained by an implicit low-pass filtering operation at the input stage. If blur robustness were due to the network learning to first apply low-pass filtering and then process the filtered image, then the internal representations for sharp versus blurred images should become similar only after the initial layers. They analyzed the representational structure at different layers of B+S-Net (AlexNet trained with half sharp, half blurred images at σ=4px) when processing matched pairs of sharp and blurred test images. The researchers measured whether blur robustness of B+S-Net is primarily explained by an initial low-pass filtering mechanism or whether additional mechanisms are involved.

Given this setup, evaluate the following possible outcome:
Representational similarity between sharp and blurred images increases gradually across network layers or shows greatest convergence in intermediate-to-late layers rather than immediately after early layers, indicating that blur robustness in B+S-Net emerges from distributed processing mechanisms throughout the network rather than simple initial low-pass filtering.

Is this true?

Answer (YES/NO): NO